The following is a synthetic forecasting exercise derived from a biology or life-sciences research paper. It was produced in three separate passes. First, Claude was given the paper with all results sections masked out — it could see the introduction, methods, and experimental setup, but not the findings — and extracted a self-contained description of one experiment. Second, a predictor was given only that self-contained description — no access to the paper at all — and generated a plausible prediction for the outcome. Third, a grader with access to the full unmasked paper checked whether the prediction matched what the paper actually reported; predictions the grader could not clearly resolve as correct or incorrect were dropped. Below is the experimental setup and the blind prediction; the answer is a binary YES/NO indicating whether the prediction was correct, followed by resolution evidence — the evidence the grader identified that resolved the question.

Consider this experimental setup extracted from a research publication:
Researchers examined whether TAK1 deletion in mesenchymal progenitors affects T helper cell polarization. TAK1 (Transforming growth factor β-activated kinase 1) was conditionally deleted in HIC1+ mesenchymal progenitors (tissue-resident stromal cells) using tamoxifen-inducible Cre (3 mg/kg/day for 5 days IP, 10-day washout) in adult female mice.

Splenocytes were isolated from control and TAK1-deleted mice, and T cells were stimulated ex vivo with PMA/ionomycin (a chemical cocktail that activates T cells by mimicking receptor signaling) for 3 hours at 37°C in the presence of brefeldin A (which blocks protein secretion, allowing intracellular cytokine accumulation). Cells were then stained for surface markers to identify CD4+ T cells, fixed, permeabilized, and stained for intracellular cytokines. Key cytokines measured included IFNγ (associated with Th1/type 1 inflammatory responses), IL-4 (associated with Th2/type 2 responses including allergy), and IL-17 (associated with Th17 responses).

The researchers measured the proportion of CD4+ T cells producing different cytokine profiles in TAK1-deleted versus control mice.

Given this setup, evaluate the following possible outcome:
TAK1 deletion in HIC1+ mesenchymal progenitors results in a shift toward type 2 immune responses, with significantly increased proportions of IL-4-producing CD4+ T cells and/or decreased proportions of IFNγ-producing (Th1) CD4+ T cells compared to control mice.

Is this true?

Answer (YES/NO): NO